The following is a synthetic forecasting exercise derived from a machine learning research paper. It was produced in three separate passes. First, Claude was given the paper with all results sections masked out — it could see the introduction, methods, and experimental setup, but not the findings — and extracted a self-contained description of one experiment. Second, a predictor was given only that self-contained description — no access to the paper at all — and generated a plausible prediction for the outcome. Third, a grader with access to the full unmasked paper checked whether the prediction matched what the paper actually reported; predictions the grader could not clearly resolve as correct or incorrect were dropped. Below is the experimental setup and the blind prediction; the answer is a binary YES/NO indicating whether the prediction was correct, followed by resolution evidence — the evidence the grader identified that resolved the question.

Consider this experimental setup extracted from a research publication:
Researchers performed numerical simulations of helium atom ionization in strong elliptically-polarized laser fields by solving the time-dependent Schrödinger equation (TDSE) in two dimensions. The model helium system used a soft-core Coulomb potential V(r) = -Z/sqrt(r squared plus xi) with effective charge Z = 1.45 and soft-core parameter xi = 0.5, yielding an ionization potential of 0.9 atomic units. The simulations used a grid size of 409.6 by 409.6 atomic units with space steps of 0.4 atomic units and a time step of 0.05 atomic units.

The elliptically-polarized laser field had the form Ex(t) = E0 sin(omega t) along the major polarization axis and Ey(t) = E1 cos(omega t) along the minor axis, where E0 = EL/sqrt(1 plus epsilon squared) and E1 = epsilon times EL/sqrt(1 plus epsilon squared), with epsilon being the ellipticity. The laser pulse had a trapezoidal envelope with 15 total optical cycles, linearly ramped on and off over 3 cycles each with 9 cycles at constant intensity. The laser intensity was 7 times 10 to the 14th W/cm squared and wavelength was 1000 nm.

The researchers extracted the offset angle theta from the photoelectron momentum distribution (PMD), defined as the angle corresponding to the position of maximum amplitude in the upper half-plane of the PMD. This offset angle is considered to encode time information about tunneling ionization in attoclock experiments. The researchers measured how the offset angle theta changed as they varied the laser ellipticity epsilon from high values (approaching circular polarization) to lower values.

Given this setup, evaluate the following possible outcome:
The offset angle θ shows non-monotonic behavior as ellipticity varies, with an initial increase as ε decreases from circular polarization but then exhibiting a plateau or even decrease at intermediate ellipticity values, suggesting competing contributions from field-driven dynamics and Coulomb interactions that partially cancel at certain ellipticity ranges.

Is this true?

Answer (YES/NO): NO